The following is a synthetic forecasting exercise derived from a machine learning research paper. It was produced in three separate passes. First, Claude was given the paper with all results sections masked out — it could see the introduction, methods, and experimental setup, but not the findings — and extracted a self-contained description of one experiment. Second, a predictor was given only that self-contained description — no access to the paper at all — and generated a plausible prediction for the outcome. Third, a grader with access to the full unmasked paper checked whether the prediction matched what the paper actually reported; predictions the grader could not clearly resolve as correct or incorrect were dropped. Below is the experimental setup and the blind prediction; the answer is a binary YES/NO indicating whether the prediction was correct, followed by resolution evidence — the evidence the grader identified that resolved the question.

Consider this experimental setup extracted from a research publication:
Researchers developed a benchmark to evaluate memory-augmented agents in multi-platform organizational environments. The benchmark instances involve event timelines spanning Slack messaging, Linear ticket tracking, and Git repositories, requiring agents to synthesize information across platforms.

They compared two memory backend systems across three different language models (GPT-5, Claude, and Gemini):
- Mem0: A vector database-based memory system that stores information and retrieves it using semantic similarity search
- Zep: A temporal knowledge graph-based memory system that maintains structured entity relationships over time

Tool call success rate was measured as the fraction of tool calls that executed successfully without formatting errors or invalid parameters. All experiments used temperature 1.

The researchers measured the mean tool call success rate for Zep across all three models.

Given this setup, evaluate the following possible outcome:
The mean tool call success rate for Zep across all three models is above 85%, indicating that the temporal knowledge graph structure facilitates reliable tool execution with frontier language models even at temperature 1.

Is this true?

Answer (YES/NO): YES